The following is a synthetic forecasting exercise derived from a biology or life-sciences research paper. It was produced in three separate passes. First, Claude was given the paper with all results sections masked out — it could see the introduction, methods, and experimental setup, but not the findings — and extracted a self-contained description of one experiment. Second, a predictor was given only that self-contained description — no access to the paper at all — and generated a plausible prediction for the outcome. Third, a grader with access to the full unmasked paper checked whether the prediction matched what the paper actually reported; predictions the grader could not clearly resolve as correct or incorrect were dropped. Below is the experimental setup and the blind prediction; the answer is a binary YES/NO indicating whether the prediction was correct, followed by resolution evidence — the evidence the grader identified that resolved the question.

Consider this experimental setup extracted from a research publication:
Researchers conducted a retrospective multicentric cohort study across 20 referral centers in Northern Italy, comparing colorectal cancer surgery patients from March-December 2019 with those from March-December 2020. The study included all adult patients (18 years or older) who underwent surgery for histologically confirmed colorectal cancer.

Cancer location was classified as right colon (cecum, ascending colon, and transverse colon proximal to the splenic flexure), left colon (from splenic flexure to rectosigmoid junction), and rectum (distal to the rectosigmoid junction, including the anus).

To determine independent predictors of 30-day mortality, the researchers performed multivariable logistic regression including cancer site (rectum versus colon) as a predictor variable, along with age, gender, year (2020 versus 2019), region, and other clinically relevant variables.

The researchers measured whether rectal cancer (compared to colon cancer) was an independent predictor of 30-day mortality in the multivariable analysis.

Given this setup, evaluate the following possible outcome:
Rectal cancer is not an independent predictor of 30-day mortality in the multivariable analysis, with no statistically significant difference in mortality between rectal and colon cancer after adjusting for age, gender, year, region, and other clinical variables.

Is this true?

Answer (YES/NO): YES